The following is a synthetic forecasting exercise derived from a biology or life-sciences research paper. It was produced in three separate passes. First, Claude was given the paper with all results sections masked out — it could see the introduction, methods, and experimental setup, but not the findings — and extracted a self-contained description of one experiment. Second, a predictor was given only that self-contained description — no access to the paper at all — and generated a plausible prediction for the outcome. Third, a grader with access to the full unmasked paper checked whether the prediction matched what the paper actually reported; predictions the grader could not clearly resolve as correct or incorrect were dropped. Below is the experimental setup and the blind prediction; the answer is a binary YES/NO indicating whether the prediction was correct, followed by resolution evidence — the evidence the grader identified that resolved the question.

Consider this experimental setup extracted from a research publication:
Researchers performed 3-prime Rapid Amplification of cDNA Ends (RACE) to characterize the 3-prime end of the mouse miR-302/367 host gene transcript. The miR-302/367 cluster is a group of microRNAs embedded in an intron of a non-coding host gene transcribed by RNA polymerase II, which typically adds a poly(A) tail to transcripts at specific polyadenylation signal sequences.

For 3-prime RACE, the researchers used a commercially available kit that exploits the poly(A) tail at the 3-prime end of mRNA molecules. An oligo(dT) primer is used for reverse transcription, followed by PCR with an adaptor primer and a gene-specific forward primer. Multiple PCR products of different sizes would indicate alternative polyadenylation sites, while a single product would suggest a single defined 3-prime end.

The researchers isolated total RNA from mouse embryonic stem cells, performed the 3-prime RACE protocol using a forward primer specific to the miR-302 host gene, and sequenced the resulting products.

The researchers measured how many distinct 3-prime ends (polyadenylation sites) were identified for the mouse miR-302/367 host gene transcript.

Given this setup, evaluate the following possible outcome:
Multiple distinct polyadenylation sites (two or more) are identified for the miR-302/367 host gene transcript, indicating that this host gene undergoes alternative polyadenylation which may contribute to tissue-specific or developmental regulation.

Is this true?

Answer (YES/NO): YES